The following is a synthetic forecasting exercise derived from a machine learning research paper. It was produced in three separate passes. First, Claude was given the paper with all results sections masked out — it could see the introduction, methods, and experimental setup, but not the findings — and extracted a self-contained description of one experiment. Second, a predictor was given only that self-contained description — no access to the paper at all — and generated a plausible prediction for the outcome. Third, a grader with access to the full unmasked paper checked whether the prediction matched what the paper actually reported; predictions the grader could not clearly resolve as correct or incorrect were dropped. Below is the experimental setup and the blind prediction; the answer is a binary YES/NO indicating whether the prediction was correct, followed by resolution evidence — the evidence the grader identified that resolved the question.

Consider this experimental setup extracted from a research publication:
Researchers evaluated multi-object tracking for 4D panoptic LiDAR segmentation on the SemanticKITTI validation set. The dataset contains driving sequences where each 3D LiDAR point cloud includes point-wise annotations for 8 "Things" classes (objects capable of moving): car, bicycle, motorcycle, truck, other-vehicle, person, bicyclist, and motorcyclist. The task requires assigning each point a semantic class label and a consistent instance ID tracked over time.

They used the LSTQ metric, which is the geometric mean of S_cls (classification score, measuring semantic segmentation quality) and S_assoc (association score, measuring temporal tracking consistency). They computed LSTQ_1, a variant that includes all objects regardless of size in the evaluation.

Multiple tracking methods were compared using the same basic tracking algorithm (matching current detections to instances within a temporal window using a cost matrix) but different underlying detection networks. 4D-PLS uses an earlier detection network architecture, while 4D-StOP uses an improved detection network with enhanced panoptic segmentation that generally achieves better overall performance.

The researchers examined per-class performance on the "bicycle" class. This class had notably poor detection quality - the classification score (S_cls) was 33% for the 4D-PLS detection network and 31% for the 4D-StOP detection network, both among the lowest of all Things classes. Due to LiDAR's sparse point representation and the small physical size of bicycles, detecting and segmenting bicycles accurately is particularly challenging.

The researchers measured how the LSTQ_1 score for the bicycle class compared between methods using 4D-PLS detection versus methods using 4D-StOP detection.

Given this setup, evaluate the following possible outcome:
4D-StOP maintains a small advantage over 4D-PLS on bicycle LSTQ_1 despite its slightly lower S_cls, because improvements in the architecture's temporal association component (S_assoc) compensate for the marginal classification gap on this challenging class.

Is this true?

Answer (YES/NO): NO